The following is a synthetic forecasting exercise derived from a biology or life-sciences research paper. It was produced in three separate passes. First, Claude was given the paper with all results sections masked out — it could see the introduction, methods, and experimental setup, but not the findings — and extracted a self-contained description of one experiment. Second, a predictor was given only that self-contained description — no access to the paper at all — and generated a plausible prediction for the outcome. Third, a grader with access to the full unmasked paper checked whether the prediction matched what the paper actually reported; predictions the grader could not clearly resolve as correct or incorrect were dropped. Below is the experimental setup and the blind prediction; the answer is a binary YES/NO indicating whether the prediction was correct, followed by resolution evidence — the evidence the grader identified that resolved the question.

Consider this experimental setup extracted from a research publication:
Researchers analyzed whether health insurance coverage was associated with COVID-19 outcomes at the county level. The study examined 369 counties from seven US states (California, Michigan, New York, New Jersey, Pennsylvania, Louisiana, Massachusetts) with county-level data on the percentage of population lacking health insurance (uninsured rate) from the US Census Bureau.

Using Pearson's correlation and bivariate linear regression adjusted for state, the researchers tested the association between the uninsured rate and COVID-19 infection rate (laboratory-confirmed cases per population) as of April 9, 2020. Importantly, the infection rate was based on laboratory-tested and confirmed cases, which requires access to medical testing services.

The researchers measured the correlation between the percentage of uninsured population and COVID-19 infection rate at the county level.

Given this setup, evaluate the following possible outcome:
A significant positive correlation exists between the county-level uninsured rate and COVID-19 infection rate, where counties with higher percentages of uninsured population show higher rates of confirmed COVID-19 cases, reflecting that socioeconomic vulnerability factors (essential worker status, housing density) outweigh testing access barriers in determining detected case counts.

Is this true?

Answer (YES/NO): NO